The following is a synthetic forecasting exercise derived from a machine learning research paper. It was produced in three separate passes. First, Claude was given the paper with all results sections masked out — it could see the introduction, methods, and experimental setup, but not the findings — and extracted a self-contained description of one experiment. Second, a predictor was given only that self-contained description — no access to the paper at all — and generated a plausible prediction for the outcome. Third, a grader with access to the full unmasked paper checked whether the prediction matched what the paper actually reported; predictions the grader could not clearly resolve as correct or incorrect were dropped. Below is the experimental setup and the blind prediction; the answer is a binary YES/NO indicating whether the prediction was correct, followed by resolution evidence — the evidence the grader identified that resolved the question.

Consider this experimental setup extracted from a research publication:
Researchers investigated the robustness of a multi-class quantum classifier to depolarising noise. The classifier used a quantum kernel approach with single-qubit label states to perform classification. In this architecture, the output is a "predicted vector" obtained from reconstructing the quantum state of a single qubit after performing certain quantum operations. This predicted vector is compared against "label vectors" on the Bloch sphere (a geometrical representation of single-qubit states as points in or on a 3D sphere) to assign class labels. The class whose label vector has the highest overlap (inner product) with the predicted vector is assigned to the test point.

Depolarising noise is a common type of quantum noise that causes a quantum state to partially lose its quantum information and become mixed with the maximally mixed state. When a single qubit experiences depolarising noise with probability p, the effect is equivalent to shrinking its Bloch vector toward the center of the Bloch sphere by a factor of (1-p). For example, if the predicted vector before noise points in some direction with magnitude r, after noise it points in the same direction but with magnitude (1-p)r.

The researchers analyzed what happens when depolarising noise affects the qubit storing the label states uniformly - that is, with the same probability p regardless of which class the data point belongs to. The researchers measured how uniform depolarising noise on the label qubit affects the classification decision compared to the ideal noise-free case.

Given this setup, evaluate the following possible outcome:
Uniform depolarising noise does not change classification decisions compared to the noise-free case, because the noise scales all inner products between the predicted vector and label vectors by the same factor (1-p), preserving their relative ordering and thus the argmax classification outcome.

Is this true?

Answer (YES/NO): YES